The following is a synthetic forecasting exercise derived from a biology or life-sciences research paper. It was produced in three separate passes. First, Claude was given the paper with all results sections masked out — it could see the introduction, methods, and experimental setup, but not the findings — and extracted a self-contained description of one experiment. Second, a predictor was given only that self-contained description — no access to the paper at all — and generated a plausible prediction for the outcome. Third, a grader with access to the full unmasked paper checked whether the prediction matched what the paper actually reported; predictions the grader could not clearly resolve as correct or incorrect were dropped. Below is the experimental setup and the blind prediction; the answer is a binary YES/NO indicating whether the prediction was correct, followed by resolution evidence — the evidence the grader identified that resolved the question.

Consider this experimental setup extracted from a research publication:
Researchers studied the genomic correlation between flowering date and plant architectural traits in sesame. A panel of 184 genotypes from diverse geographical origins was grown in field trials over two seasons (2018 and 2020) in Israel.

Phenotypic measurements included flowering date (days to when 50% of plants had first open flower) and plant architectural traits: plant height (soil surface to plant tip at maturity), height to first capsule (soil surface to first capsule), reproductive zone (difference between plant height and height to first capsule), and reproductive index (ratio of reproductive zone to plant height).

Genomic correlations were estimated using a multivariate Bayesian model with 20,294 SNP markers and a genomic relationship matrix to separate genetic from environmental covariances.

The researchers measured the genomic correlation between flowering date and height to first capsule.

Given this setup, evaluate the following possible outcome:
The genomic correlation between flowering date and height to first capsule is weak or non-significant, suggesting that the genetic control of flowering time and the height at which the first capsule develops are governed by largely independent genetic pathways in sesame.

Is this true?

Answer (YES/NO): NO